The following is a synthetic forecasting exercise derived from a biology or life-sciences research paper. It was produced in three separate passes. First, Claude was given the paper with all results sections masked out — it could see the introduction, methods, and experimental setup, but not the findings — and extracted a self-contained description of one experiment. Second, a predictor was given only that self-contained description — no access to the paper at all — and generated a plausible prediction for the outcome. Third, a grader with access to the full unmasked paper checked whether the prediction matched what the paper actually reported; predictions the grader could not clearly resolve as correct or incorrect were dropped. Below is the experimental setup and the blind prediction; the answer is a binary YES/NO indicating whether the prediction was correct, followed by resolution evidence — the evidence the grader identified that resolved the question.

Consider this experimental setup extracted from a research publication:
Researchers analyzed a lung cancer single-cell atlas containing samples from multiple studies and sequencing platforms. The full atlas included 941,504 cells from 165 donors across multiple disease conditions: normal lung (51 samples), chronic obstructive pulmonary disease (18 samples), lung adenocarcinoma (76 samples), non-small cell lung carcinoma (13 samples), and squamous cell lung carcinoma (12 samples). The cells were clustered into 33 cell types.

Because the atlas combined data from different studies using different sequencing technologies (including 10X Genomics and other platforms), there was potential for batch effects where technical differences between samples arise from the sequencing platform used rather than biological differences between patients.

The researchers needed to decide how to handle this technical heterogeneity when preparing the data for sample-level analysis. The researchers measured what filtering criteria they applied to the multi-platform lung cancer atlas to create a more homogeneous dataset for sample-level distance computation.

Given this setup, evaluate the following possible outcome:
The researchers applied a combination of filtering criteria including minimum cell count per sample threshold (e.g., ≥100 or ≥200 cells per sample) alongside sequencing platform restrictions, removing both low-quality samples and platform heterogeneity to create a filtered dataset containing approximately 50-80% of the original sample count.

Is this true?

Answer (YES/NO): NO